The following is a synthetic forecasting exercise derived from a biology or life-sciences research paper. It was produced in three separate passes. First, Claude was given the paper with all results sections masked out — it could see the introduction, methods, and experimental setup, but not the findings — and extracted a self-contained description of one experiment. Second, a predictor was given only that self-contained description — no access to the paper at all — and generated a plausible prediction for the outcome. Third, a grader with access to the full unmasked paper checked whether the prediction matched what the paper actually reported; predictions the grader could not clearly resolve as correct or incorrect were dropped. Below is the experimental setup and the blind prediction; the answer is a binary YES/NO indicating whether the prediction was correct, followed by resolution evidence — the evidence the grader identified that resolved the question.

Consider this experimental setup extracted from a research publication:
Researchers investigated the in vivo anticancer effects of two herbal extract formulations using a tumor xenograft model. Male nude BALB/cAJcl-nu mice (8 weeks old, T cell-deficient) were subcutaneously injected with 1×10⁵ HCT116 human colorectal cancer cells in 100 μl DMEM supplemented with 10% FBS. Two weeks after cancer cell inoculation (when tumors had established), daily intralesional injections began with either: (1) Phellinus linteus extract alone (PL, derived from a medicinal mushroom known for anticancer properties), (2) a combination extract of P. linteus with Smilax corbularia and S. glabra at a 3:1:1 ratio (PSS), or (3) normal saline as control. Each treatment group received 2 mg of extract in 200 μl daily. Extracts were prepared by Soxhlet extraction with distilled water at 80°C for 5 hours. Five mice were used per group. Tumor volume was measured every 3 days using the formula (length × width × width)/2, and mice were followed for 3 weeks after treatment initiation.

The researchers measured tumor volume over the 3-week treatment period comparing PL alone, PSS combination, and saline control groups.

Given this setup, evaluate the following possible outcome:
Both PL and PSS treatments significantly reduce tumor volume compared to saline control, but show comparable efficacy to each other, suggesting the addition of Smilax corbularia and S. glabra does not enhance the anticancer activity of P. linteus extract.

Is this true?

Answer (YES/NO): NO